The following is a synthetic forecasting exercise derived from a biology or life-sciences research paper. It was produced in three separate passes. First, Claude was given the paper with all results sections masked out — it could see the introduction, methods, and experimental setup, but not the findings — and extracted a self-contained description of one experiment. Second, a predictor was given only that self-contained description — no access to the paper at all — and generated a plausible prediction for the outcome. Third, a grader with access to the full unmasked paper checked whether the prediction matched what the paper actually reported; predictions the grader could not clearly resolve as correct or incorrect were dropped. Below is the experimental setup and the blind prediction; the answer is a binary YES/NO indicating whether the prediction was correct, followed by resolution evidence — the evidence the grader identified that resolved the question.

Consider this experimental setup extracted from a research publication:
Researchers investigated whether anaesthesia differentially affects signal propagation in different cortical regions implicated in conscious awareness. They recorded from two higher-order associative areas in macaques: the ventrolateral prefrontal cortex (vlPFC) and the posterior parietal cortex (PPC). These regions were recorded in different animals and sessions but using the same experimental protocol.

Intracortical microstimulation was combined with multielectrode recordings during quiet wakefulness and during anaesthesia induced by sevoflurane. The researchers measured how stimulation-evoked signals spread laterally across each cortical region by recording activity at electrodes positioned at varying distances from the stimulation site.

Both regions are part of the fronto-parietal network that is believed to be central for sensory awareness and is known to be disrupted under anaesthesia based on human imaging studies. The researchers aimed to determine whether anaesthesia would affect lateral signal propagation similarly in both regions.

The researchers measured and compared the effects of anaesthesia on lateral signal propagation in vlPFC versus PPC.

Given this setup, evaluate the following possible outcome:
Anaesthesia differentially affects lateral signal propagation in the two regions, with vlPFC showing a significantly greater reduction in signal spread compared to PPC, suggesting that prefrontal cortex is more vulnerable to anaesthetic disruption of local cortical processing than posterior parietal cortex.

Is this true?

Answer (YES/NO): YES